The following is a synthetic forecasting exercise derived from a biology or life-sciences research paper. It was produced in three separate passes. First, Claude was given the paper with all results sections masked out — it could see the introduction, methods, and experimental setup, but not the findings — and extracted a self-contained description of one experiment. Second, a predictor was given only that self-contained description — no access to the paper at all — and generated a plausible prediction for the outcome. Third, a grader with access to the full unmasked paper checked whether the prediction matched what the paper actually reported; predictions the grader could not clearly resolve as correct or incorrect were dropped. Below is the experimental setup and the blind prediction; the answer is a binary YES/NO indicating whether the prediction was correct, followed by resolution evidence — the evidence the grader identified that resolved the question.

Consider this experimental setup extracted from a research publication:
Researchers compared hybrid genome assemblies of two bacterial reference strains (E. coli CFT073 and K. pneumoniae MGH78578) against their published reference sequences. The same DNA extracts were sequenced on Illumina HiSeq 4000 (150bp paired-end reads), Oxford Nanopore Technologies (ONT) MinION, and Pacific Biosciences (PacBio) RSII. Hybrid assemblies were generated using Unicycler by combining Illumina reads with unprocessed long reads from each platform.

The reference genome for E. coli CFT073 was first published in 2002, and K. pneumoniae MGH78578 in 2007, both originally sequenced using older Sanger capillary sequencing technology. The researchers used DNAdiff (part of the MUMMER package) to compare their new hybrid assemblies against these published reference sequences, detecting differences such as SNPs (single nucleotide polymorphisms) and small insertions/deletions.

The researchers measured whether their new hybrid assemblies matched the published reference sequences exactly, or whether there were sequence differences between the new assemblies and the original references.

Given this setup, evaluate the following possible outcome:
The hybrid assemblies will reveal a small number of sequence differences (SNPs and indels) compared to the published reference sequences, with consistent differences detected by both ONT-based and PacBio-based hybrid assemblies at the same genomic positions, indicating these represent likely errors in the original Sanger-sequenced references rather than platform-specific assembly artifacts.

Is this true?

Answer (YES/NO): NO